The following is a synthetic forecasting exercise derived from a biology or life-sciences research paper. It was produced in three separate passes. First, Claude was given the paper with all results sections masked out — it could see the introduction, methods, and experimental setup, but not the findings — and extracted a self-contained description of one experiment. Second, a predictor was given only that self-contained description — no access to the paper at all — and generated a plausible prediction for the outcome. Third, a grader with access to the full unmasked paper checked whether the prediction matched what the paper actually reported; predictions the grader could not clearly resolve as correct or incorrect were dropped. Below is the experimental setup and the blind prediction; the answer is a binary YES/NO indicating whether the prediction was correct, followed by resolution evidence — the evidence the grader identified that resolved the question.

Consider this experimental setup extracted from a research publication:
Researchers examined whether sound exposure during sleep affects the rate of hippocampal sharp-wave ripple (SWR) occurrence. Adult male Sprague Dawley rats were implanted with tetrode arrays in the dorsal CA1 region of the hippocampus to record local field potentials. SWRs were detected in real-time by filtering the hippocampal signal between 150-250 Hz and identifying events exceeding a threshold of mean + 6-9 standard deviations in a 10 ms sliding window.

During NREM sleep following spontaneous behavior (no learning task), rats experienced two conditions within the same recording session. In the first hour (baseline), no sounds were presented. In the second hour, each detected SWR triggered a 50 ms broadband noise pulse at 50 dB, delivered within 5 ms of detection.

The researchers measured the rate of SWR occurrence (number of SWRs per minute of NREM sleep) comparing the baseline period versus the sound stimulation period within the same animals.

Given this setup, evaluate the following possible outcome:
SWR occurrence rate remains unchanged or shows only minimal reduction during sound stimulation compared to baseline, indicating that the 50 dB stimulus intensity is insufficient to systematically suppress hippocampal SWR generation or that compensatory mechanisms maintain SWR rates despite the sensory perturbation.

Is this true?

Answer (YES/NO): NO